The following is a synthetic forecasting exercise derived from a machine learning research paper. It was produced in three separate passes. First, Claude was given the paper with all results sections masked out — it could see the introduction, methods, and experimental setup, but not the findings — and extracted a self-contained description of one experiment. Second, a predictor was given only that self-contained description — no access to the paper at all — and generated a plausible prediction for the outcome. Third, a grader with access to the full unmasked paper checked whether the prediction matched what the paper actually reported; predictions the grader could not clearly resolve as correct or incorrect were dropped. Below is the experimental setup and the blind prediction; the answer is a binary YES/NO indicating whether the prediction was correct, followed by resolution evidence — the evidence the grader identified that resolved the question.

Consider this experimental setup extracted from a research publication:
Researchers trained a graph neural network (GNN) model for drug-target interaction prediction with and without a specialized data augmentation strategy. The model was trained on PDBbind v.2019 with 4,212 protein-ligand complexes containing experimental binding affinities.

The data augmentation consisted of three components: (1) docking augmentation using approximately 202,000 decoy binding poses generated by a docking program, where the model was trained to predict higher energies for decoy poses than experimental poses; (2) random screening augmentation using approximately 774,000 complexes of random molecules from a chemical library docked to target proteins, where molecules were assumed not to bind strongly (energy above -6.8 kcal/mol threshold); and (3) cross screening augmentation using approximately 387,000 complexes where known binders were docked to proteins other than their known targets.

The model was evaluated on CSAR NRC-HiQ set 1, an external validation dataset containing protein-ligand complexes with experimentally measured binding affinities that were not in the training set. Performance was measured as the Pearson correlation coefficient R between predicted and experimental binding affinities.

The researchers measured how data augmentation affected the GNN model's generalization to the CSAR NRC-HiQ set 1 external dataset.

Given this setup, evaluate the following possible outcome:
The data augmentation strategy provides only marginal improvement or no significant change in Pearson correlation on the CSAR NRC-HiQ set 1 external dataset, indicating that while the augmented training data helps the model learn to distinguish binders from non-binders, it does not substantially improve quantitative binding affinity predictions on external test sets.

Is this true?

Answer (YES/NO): NO